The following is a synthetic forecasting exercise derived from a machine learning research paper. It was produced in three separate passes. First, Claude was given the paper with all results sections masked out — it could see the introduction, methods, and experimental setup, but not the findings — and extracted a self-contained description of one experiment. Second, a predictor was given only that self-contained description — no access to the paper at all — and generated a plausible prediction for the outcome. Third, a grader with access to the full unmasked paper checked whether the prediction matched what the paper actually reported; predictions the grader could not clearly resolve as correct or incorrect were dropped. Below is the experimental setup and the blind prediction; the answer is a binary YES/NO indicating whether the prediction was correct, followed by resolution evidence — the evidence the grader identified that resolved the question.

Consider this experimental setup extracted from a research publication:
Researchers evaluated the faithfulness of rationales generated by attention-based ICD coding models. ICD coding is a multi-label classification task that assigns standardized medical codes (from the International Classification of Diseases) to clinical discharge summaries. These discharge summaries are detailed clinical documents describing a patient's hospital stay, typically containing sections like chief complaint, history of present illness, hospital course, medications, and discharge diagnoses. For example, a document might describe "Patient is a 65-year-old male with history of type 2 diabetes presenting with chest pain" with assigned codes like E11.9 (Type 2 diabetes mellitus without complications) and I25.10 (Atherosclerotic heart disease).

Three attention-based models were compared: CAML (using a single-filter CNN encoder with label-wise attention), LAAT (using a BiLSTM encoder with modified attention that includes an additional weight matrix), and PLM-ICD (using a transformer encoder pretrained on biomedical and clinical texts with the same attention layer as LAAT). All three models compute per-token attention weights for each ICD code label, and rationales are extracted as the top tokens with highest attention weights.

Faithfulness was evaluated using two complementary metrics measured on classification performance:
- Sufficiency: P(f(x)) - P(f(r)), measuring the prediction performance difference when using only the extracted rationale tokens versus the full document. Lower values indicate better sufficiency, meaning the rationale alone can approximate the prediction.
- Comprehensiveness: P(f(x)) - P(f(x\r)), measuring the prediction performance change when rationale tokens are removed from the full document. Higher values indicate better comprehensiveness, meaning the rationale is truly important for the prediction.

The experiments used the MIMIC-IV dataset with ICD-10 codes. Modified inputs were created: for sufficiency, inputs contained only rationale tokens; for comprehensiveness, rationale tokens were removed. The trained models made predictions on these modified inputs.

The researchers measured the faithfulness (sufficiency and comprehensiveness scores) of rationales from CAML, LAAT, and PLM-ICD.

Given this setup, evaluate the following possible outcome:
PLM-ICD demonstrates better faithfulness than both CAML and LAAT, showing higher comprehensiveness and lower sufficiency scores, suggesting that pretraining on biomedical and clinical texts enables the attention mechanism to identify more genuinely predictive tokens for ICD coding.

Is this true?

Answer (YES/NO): NO